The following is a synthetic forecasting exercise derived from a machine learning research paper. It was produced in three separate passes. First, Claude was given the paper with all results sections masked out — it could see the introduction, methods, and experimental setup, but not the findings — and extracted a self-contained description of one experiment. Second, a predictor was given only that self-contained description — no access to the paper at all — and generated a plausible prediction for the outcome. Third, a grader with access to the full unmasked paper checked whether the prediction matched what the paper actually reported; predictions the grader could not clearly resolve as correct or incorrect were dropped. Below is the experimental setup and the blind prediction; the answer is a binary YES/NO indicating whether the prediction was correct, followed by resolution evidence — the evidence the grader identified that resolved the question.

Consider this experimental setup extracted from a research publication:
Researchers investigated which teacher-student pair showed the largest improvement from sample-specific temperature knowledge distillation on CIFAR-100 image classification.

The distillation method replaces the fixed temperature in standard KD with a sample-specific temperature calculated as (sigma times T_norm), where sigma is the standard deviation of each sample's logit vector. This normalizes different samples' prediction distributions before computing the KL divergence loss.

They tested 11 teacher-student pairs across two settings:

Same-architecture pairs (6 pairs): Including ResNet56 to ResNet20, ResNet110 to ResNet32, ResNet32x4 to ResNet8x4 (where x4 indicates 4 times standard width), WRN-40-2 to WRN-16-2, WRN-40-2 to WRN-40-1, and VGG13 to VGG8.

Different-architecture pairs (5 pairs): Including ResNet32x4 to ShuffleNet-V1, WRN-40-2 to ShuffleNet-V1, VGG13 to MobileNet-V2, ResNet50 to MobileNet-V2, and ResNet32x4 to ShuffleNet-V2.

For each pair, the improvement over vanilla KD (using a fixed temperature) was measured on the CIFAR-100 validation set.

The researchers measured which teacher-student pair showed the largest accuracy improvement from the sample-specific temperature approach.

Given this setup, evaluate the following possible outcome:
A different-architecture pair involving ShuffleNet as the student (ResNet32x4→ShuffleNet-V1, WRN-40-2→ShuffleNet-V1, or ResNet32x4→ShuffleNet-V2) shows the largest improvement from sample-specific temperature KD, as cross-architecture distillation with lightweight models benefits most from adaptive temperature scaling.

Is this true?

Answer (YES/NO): NO